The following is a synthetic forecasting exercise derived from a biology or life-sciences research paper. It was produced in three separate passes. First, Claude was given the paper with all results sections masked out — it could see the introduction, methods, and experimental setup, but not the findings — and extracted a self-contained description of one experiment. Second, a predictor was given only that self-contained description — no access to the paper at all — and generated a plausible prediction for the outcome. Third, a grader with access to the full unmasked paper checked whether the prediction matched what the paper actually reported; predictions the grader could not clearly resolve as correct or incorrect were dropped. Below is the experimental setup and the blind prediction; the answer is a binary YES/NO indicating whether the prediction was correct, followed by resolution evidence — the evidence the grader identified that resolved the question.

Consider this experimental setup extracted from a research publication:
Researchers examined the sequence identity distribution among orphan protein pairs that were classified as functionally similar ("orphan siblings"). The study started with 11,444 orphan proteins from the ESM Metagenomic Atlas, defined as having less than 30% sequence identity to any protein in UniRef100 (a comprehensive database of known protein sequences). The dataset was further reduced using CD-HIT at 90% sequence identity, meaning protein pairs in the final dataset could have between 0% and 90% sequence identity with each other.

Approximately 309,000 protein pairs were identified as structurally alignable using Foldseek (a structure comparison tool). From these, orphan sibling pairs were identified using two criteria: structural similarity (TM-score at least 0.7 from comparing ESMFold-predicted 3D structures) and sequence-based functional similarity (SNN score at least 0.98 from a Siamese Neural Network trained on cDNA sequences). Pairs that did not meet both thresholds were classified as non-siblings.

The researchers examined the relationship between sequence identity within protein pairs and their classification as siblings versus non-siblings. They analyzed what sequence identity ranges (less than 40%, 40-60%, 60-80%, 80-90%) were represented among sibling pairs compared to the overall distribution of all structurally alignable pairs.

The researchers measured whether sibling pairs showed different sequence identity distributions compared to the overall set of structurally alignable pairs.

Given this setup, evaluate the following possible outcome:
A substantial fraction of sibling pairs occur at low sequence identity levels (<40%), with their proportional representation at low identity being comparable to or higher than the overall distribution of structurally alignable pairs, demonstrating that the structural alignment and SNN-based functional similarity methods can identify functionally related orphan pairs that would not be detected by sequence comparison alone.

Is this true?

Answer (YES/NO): NO